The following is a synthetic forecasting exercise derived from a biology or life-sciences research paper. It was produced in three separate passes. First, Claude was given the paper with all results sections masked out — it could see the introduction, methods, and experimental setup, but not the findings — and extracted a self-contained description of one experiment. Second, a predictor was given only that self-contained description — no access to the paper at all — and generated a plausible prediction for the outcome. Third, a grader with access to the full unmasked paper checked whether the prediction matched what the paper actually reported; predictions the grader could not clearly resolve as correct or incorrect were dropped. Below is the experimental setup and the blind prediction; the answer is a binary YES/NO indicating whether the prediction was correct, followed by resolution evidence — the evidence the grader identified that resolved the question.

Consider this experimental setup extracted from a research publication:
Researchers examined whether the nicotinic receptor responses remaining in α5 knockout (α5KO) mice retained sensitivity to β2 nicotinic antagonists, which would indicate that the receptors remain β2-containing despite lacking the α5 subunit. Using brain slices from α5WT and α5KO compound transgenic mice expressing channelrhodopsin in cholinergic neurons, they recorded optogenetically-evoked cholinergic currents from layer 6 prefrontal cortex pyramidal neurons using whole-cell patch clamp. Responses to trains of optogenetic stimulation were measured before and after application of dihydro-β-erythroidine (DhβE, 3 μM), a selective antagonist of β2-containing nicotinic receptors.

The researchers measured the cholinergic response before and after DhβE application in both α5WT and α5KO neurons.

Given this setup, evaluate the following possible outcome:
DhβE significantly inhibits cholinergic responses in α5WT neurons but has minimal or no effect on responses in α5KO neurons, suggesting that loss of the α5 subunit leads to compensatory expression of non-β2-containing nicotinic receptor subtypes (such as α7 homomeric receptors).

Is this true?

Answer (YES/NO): NO